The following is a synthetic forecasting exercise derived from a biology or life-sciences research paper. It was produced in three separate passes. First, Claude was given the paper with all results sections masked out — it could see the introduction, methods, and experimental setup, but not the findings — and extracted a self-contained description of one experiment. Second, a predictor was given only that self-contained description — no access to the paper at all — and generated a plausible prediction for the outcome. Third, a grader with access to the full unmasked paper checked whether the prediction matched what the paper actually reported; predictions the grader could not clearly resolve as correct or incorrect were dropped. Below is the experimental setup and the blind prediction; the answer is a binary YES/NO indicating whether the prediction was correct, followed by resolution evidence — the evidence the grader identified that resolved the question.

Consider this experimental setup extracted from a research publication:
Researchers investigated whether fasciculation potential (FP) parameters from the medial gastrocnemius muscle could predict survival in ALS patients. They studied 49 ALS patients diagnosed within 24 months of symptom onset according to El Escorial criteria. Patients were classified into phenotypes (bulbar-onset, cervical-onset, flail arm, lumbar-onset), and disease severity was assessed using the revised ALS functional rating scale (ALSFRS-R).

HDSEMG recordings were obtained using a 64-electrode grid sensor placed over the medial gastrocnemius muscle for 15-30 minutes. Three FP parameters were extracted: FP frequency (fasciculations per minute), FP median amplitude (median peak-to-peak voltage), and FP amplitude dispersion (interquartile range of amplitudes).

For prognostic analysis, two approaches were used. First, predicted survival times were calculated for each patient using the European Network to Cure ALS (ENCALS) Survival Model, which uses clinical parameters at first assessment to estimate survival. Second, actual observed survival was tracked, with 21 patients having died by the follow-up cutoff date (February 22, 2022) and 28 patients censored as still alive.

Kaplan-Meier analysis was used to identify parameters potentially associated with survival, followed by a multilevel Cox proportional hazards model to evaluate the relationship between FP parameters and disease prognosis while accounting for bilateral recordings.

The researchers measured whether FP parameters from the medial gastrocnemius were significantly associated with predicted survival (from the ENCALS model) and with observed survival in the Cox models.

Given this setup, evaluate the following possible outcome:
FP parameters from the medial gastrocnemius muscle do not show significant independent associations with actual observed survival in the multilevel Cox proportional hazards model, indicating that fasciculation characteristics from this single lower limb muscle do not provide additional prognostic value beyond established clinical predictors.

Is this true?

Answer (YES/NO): YES